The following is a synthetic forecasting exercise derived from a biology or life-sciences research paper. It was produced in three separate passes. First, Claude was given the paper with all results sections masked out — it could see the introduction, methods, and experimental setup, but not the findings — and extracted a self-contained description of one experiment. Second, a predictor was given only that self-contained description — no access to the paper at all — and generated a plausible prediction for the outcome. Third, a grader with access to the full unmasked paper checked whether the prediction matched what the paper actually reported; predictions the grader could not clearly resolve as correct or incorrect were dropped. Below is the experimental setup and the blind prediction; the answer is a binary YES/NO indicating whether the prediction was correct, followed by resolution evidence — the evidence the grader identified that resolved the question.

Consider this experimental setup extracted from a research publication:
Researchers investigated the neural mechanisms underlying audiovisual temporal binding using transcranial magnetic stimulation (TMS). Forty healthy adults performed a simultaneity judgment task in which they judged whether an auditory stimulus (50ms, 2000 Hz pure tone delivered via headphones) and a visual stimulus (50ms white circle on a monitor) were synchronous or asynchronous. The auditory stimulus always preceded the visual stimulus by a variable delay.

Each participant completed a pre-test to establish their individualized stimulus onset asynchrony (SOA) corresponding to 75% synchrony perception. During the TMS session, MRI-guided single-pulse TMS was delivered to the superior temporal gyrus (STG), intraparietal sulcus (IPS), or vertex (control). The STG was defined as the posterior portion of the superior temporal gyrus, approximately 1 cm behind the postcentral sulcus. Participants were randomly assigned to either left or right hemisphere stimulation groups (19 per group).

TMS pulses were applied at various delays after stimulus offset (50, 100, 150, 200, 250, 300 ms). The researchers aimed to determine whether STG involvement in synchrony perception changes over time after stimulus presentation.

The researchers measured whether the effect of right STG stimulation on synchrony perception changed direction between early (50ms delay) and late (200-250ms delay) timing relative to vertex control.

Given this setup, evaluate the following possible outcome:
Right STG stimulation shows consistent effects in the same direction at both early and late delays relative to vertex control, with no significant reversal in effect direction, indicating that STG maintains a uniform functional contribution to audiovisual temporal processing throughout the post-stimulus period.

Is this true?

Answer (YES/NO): NO